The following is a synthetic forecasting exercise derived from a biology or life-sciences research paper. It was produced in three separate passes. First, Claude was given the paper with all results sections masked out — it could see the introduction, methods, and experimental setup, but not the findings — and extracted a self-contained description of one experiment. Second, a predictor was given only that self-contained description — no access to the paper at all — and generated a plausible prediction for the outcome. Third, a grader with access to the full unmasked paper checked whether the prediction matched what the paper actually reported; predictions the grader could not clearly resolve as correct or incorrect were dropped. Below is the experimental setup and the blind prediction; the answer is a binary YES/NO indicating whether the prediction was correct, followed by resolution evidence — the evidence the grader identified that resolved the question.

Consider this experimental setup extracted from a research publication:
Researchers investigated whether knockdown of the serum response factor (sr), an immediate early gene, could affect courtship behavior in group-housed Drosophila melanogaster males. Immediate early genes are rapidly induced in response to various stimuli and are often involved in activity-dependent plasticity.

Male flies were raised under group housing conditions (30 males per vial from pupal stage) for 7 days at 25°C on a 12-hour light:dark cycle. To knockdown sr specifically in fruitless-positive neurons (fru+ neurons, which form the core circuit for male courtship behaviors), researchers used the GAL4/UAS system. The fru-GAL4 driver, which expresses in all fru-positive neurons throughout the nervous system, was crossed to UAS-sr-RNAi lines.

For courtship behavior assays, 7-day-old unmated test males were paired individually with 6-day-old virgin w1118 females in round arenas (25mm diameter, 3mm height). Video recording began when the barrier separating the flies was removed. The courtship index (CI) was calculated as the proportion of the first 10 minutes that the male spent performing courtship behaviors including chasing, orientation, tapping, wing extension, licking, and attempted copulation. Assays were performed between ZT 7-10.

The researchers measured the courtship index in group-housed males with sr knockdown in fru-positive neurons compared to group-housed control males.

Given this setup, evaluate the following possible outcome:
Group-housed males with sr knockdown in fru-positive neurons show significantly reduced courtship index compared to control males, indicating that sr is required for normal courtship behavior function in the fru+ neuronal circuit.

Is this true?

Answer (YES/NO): NO